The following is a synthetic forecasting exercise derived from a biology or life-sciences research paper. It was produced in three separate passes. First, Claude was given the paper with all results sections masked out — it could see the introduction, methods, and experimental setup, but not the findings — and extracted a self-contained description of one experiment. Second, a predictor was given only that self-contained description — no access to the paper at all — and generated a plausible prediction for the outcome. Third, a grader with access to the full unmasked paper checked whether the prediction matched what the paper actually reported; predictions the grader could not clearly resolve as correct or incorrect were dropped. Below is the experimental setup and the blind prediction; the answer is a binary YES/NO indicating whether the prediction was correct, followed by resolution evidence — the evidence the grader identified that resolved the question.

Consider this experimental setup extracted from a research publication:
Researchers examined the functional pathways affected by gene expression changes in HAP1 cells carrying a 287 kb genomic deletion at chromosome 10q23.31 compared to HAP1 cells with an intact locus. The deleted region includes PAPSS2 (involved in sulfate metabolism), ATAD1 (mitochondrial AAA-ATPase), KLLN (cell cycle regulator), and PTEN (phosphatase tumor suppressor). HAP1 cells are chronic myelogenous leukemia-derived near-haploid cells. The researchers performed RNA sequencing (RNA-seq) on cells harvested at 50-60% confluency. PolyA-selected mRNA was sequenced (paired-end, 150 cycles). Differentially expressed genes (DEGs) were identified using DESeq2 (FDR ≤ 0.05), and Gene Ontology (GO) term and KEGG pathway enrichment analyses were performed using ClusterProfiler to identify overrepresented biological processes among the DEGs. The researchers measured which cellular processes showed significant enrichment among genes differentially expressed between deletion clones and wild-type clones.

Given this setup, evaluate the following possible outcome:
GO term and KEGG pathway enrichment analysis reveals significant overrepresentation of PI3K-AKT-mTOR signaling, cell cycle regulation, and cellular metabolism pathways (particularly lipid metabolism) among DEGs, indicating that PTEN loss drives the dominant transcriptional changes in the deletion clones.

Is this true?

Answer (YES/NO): NO